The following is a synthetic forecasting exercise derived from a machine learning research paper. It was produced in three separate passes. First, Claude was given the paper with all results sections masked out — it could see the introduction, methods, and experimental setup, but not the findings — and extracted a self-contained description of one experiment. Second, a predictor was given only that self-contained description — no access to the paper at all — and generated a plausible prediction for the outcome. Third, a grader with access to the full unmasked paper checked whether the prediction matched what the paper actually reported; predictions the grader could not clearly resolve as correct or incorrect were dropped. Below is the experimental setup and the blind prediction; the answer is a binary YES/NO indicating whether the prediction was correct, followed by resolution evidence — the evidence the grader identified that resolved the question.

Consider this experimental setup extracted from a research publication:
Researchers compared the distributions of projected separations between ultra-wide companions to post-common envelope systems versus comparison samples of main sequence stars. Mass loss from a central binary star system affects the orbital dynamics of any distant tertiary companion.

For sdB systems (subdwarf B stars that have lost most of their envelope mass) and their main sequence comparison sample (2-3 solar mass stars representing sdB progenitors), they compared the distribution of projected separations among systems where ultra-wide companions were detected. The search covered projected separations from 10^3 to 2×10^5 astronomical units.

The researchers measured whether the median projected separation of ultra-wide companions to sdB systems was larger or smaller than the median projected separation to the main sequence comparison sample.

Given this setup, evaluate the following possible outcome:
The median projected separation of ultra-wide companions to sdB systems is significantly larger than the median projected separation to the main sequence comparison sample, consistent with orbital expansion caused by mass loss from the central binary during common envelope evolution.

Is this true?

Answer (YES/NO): NO